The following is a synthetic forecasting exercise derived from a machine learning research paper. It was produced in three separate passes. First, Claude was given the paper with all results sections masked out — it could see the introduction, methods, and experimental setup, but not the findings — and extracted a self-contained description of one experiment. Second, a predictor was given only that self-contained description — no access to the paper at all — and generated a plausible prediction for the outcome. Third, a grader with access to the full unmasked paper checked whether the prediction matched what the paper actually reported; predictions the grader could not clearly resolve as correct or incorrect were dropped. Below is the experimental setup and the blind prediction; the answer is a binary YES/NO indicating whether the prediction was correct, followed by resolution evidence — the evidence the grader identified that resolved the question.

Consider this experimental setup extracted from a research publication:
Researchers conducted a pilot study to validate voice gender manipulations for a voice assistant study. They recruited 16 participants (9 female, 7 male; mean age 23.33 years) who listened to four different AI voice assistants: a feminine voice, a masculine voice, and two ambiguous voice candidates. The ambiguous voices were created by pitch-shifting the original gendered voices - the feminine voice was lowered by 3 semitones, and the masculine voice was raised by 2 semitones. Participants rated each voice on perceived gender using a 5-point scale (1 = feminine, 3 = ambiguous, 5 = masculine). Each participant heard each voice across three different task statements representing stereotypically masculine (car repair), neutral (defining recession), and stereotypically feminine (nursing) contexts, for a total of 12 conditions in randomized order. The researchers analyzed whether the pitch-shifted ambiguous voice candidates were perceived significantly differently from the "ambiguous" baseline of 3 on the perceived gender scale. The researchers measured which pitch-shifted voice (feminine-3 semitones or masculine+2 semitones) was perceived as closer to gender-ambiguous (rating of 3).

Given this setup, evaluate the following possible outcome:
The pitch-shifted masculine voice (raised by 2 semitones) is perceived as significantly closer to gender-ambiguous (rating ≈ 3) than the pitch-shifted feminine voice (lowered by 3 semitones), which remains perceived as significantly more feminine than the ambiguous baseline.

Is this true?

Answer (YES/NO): YES